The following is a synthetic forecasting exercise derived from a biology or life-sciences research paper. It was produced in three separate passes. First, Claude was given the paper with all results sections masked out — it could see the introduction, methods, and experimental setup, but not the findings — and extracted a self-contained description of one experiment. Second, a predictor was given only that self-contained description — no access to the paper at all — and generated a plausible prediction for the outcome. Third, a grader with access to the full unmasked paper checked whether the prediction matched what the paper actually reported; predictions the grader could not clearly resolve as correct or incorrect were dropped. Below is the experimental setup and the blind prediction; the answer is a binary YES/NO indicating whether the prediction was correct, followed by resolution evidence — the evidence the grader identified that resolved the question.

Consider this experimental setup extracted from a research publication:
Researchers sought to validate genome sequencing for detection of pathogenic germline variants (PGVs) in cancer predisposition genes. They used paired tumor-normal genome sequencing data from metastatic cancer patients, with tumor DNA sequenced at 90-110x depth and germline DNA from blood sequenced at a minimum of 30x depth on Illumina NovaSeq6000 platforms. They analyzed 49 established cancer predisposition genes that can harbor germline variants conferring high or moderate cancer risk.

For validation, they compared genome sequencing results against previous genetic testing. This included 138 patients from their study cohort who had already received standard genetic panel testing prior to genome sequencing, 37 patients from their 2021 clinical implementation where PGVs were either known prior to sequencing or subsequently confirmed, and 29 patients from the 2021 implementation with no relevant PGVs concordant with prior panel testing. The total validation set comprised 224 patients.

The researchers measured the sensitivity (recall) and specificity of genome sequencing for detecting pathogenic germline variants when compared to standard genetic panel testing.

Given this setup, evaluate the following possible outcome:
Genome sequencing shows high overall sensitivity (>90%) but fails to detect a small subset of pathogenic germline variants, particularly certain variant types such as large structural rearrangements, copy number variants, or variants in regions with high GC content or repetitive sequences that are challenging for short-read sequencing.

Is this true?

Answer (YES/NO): NO